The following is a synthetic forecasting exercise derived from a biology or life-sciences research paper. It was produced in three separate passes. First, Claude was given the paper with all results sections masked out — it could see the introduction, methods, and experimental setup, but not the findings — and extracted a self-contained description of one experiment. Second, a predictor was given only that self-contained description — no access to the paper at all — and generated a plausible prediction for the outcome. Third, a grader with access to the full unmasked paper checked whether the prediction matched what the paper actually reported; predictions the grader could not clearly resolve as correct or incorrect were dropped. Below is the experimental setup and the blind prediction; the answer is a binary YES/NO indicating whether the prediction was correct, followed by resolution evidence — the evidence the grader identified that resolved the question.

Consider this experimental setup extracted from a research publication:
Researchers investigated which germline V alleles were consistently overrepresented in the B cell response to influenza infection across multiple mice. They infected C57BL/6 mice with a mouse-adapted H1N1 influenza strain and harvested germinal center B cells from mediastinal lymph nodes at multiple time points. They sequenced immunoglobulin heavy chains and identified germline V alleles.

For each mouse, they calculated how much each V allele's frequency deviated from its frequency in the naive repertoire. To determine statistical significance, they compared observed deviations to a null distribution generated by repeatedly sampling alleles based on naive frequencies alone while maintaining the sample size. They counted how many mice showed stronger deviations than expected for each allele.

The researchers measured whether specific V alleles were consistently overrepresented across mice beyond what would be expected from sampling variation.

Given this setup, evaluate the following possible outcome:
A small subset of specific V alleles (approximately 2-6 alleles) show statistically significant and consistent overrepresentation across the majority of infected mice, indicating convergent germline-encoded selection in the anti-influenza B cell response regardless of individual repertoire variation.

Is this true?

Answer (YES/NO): NO